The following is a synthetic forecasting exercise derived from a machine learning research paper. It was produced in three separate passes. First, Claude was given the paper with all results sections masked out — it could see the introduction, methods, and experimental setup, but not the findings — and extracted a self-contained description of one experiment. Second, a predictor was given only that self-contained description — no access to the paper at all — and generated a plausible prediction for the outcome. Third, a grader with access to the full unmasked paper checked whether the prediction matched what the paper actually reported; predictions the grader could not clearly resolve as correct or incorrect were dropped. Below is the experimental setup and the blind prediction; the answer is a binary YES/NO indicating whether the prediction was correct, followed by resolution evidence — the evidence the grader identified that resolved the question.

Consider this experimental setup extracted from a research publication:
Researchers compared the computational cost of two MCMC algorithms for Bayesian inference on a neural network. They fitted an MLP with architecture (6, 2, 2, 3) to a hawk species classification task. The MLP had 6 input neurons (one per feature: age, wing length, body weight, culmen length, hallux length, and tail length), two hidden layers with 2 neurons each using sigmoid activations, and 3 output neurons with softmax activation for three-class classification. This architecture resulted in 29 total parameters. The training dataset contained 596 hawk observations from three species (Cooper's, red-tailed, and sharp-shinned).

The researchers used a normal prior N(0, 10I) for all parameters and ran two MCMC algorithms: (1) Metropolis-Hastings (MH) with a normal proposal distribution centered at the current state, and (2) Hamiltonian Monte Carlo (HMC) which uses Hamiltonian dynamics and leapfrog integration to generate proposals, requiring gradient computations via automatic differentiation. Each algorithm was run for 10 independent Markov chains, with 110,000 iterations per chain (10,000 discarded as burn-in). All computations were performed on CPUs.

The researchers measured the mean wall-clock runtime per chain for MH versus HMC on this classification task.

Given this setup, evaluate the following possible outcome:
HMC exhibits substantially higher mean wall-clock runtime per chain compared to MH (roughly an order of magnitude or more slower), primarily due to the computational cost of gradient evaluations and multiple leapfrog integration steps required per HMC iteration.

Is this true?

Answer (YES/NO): NO